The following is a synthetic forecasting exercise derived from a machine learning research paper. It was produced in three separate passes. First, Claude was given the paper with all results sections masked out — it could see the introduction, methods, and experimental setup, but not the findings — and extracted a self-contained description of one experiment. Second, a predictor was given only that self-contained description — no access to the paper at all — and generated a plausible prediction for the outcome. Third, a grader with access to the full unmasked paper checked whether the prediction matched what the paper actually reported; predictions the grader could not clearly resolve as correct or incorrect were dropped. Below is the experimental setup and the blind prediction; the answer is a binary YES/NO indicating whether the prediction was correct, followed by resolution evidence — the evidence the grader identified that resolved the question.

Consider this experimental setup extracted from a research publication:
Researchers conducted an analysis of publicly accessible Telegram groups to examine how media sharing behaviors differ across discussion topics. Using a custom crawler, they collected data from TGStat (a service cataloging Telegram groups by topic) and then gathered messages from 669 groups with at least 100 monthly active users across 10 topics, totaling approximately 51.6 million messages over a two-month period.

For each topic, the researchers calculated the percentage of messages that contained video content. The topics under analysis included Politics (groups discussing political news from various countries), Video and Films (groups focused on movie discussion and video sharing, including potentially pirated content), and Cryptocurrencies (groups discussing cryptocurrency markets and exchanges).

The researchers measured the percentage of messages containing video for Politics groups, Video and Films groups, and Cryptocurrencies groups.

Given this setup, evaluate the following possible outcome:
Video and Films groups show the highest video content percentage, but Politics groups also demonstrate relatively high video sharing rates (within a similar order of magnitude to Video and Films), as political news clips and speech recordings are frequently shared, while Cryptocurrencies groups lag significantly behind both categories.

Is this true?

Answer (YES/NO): NO